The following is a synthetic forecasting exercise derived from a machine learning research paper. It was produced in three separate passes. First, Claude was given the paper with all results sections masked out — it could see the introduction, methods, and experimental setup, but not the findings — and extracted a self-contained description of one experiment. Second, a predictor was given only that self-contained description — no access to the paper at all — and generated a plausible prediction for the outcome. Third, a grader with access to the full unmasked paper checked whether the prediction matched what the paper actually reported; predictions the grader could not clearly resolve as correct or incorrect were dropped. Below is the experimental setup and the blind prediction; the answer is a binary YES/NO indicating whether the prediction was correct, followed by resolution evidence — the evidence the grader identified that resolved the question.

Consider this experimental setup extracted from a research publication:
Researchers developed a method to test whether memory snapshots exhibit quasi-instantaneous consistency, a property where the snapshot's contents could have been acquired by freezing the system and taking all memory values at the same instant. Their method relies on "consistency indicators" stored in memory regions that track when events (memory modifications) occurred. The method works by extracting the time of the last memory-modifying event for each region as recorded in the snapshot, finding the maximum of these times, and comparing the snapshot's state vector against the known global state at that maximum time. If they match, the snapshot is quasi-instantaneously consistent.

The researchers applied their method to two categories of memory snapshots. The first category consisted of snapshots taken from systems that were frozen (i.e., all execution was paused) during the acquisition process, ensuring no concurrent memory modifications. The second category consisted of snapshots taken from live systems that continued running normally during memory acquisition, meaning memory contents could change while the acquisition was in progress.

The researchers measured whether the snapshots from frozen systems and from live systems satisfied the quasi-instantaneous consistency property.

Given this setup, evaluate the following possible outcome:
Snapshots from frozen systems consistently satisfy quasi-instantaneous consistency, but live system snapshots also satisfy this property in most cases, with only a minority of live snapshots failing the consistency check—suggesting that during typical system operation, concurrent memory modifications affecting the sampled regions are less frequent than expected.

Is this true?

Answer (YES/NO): NO